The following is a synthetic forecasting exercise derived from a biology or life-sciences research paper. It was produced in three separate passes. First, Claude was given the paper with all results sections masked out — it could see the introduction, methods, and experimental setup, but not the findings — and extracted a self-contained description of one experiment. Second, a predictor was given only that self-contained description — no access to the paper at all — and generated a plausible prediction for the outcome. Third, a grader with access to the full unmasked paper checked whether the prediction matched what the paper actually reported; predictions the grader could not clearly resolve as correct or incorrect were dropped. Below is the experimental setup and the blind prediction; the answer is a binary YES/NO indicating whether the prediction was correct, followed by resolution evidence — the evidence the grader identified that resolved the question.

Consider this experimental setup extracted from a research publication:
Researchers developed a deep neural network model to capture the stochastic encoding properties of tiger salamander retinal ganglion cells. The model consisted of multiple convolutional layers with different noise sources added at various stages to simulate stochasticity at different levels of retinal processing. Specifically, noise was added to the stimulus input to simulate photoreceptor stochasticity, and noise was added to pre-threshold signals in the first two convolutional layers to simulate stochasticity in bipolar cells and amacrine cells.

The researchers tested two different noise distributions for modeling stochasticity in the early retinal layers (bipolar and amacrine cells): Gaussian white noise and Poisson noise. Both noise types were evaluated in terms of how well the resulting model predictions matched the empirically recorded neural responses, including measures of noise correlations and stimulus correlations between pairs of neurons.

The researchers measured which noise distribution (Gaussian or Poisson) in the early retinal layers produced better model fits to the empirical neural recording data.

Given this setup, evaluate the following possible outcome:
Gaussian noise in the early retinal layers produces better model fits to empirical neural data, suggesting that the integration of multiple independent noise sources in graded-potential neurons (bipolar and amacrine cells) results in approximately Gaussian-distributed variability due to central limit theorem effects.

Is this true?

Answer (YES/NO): YES